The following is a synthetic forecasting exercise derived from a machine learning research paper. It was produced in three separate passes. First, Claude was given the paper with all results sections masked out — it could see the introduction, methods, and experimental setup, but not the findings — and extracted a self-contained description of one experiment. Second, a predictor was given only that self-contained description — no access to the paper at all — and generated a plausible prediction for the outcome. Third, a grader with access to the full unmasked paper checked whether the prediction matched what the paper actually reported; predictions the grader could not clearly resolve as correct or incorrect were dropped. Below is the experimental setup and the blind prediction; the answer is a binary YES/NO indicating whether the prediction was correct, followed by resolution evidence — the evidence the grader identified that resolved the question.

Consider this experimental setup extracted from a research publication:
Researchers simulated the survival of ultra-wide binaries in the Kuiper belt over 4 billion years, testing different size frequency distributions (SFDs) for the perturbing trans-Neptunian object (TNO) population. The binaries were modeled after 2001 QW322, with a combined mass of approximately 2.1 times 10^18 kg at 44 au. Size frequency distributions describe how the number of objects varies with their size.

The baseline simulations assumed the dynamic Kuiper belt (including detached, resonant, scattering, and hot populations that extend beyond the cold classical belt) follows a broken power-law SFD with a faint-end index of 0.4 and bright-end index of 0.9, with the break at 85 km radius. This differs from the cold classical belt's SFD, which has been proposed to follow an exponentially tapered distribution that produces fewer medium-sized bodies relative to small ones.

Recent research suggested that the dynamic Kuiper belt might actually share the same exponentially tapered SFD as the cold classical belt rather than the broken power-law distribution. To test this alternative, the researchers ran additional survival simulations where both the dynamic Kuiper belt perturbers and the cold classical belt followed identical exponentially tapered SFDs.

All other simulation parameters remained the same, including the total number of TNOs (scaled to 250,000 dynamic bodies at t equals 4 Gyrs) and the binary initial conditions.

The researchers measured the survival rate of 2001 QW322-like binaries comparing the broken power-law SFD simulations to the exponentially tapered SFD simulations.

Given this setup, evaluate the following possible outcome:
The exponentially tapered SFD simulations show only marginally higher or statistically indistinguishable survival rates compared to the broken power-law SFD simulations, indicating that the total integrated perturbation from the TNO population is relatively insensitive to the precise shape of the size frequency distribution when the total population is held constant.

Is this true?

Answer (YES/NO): NO